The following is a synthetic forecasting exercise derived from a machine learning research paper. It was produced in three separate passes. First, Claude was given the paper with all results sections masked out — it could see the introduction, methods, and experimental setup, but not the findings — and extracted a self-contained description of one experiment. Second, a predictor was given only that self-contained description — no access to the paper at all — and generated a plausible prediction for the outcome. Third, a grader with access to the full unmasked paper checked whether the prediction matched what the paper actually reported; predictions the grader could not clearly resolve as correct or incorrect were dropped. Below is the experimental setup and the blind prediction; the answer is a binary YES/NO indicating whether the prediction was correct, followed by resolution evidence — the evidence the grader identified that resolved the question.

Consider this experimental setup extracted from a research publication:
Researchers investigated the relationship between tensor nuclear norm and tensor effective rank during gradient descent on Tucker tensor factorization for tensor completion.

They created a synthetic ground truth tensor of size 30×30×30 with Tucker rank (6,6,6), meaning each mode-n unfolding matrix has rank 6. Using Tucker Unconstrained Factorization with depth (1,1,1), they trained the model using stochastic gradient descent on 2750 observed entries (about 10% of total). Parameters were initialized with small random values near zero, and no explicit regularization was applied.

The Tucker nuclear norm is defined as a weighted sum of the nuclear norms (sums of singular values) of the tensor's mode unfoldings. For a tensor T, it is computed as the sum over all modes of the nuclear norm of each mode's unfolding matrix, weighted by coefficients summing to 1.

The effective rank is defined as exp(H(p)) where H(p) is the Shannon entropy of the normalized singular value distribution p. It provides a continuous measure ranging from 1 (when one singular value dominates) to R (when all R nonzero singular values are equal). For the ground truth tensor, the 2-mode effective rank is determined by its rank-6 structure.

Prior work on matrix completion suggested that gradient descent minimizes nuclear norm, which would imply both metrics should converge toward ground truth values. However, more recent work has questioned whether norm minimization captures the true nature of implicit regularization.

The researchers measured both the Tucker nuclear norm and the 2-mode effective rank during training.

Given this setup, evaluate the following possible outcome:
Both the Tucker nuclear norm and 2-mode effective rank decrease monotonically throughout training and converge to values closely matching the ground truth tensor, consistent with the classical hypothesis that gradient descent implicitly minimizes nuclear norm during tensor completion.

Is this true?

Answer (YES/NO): NO